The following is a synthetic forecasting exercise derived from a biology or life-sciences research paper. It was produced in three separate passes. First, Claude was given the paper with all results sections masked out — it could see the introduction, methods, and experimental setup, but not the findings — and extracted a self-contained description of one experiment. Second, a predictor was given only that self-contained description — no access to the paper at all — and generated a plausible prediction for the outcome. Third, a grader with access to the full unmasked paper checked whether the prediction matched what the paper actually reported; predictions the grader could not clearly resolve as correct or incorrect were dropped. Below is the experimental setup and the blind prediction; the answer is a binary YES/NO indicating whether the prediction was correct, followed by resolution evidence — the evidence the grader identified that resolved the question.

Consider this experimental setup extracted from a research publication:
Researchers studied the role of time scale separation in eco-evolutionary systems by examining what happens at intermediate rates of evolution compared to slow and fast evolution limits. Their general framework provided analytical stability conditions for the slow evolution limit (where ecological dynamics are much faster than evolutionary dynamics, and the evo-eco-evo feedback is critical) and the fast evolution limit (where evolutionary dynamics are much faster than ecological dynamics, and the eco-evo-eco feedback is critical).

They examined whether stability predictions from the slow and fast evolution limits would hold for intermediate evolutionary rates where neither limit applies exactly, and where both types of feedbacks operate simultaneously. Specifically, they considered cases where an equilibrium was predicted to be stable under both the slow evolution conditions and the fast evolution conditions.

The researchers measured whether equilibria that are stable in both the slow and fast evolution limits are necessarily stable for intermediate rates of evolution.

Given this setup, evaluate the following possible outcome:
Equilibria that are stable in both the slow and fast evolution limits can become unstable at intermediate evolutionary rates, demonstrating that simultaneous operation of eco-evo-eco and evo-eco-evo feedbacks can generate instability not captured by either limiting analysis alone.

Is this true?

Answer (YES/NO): YES